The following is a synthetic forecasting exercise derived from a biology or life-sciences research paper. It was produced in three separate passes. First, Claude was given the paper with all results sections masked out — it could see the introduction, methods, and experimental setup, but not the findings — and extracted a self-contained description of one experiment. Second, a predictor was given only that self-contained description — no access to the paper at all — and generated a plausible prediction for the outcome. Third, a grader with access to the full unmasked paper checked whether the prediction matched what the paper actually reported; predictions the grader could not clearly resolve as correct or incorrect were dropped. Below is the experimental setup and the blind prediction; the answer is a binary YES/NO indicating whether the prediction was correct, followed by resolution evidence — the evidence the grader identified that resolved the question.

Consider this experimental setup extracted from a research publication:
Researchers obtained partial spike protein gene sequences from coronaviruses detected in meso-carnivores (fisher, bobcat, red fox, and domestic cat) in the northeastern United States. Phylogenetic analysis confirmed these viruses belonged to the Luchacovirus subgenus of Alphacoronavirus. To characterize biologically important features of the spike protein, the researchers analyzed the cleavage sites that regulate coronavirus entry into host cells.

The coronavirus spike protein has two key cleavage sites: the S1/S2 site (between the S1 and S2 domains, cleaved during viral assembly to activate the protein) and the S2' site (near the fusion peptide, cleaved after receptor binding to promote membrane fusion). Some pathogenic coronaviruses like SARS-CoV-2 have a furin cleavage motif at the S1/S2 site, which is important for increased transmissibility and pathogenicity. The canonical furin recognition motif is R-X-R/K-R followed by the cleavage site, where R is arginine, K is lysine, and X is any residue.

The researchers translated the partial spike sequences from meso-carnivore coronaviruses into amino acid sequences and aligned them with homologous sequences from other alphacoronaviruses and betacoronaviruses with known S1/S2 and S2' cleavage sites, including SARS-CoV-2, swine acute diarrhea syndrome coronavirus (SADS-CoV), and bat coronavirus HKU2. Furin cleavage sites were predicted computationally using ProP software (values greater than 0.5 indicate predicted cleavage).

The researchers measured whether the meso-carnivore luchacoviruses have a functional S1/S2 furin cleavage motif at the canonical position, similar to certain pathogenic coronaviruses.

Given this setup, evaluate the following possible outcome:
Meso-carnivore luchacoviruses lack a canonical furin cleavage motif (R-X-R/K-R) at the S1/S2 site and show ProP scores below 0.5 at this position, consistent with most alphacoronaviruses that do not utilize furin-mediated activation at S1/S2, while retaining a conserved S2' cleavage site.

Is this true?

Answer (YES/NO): NO